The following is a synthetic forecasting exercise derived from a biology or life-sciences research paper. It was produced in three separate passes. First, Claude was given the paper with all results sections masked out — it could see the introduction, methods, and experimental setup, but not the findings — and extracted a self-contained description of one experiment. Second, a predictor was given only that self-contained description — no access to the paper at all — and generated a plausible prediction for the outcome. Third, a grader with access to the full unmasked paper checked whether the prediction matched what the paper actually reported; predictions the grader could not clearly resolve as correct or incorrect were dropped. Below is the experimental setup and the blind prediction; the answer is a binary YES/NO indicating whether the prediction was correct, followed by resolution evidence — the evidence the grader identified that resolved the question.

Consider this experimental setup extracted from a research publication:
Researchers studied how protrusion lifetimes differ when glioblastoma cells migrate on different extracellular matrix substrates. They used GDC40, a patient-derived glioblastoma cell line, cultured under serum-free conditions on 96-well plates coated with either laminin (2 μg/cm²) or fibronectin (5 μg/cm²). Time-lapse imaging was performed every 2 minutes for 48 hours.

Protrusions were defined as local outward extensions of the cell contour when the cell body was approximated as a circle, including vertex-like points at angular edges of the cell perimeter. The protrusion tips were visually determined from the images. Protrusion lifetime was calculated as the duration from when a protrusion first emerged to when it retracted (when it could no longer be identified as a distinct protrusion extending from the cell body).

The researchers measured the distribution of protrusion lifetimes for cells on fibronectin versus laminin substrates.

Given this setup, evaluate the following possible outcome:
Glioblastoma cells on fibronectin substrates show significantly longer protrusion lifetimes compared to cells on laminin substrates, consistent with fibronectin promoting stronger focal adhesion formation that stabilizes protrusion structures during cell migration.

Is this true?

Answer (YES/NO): NO